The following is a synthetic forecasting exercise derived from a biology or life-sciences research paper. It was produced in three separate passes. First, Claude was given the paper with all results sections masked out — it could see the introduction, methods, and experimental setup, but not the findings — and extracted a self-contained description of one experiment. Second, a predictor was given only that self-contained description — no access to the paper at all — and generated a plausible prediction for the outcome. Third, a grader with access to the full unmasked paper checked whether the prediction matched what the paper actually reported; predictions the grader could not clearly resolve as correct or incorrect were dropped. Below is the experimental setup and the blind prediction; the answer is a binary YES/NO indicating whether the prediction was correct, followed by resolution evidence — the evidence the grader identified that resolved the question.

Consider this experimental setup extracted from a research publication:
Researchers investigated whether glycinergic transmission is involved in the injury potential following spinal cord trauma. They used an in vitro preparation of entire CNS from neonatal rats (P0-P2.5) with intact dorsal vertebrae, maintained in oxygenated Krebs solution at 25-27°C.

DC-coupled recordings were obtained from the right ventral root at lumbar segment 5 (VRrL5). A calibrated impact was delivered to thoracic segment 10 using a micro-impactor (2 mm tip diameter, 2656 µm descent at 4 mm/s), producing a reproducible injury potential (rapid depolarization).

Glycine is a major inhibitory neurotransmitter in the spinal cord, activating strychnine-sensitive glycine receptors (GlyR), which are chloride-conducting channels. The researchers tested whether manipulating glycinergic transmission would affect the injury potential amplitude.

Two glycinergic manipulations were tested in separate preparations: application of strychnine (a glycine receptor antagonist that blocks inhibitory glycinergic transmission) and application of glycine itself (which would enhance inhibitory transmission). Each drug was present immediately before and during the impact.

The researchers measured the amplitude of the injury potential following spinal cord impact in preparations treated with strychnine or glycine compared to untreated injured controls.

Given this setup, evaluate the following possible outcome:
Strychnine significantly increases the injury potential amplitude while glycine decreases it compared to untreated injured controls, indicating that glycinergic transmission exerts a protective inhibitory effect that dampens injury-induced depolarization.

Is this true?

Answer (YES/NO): NO